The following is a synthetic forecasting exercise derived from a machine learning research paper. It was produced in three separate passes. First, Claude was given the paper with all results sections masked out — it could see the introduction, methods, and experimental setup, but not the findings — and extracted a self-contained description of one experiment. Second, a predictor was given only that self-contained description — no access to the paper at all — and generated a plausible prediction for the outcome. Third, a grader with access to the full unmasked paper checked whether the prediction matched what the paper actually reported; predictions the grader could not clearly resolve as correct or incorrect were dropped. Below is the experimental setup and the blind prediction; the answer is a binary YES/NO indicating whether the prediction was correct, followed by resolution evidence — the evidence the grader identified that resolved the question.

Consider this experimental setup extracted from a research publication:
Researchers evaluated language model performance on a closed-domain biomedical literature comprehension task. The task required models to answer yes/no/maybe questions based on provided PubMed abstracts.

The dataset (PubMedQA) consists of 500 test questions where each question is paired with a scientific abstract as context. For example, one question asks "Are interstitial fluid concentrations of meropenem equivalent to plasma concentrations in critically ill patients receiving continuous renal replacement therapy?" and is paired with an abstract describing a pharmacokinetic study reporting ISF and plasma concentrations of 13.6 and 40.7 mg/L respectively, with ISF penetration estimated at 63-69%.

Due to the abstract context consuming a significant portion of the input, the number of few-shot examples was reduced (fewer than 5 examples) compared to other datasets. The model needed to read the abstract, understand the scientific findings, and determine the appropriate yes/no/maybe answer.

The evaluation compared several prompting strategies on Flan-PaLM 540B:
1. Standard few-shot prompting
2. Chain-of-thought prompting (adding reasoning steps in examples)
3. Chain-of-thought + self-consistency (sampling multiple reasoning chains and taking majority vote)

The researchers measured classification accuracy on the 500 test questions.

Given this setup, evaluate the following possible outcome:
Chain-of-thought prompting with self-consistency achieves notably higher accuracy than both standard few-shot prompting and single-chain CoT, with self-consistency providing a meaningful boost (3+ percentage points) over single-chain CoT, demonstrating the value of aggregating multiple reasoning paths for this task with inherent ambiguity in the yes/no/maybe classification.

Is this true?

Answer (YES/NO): NO